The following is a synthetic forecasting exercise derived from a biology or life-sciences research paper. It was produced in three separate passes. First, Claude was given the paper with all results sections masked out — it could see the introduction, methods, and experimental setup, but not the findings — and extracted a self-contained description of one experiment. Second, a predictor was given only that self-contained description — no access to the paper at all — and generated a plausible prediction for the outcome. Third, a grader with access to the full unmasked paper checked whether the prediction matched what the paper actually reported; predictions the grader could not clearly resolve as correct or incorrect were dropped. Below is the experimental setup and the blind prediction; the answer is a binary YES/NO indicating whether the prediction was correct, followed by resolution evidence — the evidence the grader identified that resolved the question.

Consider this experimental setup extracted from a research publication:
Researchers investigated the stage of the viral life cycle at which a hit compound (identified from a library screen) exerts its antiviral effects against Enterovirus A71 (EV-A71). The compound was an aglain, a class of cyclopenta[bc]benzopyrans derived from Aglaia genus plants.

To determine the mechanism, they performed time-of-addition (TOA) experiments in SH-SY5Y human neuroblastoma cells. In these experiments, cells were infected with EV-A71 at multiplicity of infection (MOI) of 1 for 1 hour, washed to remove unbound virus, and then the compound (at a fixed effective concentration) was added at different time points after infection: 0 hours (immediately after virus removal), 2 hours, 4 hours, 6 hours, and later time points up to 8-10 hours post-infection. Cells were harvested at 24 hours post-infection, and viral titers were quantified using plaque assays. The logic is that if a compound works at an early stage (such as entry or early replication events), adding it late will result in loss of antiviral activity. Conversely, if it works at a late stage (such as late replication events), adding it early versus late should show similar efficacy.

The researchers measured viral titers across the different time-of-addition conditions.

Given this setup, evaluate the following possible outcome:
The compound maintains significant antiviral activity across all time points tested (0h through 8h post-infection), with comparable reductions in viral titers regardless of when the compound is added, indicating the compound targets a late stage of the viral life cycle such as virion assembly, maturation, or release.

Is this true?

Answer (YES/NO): NO